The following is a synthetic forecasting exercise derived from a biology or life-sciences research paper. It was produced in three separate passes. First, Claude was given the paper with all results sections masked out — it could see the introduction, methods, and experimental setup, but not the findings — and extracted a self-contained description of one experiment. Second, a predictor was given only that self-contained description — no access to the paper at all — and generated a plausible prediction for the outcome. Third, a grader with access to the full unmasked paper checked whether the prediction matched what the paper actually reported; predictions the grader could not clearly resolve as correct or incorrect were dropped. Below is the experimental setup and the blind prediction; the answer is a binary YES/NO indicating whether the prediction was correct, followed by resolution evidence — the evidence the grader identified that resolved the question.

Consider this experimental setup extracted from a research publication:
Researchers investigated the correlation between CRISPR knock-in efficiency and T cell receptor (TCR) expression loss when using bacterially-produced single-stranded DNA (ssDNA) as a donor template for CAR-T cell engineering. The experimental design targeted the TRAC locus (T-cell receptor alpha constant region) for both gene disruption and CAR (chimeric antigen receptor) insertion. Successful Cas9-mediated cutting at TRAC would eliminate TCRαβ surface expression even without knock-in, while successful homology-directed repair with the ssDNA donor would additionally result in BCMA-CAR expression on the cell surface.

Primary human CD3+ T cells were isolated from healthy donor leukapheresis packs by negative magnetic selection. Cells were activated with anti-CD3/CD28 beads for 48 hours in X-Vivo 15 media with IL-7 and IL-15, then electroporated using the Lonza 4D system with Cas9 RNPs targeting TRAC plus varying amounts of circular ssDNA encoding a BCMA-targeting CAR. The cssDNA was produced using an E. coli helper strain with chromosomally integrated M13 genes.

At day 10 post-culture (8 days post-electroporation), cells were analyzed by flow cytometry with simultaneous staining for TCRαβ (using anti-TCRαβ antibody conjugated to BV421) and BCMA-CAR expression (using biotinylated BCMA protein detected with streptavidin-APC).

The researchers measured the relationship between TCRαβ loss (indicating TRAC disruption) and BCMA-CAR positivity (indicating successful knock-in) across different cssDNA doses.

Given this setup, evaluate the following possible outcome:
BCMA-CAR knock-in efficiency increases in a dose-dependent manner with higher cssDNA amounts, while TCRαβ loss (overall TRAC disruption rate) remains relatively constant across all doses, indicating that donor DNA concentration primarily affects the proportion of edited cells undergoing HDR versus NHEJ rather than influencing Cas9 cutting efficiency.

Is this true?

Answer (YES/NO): NO